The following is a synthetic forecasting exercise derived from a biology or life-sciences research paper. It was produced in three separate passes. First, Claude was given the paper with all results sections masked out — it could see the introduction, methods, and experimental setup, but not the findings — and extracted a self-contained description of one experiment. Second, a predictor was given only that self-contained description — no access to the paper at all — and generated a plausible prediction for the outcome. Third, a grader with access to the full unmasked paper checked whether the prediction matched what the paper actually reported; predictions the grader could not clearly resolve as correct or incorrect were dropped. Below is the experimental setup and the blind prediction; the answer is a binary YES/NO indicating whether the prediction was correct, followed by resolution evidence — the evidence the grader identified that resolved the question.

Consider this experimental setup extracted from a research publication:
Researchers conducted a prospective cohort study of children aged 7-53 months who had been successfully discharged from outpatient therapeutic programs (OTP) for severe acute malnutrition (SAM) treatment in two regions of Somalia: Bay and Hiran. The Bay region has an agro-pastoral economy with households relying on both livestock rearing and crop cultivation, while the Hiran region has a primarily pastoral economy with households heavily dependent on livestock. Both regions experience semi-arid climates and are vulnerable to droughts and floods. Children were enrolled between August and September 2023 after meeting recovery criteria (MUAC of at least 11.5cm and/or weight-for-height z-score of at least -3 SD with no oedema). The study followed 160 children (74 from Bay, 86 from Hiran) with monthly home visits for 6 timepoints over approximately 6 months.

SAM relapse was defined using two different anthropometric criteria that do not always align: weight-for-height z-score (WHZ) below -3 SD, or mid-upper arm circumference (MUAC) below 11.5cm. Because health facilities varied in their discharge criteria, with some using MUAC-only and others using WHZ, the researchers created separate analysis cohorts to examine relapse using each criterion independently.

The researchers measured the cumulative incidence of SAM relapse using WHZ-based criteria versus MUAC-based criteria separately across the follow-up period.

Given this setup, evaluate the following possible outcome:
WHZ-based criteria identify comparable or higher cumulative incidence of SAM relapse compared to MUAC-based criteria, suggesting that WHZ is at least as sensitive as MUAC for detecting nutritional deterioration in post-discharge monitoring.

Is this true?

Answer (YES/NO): YES